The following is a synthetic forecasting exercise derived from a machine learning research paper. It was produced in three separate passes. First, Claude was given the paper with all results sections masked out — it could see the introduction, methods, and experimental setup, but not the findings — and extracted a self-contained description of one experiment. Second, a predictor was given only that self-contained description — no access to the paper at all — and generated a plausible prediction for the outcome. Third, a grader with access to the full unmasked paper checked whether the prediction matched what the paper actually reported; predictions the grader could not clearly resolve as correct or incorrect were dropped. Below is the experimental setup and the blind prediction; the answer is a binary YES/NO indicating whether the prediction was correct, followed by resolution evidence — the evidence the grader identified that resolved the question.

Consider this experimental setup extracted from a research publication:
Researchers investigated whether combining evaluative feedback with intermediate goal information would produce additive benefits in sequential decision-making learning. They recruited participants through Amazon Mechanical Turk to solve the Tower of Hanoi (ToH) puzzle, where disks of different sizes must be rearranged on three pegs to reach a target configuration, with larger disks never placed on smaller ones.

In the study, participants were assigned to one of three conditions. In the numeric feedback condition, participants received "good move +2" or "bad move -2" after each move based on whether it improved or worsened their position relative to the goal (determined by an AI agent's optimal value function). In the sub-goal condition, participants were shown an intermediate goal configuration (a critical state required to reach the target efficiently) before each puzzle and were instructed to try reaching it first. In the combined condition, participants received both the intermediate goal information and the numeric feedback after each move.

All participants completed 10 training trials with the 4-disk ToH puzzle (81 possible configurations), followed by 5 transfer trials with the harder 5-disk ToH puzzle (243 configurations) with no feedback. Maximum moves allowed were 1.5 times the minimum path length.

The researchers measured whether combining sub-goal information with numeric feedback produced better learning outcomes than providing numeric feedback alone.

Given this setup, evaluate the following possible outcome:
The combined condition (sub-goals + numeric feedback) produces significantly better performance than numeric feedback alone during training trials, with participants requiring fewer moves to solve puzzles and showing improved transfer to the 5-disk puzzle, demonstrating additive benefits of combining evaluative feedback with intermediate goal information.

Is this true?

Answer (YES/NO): NO